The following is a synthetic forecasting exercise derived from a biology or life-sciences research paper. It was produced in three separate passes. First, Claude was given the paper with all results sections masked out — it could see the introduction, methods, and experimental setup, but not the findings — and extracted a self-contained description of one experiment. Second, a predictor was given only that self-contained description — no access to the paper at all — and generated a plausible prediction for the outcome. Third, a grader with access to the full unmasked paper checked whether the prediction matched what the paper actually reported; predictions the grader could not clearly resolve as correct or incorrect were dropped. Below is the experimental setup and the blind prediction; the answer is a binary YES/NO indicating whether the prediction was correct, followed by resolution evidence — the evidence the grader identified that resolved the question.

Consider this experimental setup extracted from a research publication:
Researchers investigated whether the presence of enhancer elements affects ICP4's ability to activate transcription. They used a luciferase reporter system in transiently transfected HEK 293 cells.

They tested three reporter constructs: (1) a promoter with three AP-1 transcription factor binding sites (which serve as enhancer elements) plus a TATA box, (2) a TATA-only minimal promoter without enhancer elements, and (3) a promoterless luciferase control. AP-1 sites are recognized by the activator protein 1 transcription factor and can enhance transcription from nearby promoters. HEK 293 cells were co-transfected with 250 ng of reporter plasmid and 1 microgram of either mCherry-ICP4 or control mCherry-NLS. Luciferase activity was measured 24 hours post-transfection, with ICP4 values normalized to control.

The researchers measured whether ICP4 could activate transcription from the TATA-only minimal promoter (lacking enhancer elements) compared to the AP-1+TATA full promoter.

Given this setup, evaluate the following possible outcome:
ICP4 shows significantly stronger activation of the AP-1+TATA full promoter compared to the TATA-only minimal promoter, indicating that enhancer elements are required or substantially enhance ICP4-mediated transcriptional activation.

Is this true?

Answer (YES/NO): YES